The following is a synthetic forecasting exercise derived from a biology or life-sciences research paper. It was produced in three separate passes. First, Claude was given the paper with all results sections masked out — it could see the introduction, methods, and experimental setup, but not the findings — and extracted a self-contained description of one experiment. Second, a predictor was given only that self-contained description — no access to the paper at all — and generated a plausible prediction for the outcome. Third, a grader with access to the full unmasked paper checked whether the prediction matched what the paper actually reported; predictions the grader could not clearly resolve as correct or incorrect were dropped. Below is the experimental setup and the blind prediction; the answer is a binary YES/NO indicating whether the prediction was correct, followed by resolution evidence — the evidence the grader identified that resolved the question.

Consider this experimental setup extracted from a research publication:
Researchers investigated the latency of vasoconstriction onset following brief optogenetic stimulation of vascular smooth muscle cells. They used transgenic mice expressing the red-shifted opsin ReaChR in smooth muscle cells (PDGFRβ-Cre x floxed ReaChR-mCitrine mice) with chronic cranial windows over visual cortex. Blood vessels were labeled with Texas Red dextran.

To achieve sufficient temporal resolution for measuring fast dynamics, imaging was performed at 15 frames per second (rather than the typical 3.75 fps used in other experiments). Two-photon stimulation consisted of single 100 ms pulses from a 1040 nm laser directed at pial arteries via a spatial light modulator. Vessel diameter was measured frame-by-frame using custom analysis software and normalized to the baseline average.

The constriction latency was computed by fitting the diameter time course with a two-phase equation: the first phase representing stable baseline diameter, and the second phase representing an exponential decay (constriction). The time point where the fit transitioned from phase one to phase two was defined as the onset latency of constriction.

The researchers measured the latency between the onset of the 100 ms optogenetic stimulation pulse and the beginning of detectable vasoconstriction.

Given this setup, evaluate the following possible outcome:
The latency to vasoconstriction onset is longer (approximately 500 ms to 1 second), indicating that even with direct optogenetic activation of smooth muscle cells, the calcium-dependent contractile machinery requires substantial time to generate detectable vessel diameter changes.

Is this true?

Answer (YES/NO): NO